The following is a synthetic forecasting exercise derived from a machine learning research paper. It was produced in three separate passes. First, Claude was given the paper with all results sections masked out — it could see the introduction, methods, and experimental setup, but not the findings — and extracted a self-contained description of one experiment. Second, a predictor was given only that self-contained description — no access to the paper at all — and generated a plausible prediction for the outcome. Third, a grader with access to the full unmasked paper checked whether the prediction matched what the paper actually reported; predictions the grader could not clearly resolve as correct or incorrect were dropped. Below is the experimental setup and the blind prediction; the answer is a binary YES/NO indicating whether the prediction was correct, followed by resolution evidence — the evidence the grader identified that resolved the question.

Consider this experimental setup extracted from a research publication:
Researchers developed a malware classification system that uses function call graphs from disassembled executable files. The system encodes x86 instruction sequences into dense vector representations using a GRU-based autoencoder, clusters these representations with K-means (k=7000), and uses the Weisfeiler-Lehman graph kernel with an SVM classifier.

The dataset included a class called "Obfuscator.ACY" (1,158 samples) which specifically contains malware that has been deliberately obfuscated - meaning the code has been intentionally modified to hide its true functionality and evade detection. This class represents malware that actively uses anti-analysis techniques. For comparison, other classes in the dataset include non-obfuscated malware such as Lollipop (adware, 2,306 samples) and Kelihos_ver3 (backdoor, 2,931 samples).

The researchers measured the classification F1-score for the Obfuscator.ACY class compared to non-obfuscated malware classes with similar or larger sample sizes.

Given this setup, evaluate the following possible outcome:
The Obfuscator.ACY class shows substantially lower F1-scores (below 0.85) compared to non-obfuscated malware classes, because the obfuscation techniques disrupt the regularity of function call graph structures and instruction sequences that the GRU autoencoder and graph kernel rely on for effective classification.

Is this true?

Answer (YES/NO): NO